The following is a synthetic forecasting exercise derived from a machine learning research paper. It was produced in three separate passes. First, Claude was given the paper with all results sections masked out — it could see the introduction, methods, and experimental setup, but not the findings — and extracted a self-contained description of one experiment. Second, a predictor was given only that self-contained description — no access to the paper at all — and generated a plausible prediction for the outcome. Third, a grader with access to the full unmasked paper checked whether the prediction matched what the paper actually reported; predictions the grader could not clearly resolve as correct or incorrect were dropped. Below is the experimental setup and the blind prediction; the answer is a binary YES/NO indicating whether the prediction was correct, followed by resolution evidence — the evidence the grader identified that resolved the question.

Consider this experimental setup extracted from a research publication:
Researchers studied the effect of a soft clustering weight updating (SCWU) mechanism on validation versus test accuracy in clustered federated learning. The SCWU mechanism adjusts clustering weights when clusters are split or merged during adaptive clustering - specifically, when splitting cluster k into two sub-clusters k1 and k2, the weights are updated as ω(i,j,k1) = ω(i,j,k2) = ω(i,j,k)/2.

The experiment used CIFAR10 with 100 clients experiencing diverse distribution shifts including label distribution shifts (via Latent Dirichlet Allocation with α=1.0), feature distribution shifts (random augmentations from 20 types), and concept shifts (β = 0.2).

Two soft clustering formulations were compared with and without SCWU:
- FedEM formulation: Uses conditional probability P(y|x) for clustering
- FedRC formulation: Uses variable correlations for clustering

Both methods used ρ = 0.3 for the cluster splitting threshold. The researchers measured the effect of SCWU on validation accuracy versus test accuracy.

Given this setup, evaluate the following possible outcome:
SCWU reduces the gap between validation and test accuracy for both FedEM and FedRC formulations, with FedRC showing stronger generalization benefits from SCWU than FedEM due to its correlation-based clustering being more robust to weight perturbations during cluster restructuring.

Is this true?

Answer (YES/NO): NO